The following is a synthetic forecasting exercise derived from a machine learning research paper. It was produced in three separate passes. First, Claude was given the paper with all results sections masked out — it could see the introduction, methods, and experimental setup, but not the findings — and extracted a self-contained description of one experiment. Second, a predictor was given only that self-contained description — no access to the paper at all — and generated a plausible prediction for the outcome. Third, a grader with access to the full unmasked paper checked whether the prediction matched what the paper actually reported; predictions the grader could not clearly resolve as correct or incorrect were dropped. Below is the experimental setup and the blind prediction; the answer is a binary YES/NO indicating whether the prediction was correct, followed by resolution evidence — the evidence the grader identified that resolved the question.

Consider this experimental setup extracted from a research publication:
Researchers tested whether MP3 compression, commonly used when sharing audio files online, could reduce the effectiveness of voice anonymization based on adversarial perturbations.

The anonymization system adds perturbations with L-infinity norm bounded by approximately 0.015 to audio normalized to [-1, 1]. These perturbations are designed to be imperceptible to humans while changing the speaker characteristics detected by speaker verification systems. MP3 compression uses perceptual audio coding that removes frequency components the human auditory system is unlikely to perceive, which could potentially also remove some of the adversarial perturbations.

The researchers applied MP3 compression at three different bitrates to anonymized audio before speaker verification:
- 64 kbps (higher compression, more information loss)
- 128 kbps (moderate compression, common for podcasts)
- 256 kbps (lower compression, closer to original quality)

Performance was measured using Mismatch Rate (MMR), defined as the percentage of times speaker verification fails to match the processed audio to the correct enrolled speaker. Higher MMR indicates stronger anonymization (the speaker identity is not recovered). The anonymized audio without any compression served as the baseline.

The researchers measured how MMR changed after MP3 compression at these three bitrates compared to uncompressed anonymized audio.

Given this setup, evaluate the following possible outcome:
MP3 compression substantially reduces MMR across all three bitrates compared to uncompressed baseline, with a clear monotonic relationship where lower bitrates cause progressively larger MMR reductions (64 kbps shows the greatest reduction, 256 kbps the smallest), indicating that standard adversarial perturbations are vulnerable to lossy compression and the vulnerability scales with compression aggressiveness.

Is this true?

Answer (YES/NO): NO